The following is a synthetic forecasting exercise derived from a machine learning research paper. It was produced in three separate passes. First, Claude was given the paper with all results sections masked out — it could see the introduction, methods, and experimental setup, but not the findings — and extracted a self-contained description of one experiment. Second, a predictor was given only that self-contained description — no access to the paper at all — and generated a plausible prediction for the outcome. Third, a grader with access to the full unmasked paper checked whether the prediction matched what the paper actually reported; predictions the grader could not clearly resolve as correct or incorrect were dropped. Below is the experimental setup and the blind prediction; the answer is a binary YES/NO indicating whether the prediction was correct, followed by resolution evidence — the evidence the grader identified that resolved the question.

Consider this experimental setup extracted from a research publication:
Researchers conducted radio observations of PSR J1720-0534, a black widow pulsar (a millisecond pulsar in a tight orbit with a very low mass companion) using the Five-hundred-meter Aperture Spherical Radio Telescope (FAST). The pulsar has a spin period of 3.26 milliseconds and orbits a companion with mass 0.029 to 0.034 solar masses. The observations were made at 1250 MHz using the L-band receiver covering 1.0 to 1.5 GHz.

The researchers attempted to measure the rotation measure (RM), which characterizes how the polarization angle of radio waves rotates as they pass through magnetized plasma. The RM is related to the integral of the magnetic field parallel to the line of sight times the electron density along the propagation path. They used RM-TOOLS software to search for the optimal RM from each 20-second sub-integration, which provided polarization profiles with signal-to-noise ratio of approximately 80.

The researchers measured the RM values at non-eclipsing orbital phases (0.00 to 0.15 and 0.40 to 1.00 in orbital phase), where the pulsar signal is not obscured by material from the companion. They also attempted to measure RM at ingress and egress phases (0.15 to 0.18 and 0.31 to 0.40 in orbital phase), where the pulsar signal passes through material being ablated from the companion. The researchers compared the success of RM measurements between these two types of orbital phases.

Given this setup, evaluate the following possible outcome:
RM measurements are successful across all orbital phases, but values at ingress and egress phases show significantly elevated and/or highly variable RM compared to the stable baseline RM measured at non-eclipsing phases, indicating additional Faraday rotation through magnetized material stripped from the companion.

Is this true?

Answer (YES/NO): NO